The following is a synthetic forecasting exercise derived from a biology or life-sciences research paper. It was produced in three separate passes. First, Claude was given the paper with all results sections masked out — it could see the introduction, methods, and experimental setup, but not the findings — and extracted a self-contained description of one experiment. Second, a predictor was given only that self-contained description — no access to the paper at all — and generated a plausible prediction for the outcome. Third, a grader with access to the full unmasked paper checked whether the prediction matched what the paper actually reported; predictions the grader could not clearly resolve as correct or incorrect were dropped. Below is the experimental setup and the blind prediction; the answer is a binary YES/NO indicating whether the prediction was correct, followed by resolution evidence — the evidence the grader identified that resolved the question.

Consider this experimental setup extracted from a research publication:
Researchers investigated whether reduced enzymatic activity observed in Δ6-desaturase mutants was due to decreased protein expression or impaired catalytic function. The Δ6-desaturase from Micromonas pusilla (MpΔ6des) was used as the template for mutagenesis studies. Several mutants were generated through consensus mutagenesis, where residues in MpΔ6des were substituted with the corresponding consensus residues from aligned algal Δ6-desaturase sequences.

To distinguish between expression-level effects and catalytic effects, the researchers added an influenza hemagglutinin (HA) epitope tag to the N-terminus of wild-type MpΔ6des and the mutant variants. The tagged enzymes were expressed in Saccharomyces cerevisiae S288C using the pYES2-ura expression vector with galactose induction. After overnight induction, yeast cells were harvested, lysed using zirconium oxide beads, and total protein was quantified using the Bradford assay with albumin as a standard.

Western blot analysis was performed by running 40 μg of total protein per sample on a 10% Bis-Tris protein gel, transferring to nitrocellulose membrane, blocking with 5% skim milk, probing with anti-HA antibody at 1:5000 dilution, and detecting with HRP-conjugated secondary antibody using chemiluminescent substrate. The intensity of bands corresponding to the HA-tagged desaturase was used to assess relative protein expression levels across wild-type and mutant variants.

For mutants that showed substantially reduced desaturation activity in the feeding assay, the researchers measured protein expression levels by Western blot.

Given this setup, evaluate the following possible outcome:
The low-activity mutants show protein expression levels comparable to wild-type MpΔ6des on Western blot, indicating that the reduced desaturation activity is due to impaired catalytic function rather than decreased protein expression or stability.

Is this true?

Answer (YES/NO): YES